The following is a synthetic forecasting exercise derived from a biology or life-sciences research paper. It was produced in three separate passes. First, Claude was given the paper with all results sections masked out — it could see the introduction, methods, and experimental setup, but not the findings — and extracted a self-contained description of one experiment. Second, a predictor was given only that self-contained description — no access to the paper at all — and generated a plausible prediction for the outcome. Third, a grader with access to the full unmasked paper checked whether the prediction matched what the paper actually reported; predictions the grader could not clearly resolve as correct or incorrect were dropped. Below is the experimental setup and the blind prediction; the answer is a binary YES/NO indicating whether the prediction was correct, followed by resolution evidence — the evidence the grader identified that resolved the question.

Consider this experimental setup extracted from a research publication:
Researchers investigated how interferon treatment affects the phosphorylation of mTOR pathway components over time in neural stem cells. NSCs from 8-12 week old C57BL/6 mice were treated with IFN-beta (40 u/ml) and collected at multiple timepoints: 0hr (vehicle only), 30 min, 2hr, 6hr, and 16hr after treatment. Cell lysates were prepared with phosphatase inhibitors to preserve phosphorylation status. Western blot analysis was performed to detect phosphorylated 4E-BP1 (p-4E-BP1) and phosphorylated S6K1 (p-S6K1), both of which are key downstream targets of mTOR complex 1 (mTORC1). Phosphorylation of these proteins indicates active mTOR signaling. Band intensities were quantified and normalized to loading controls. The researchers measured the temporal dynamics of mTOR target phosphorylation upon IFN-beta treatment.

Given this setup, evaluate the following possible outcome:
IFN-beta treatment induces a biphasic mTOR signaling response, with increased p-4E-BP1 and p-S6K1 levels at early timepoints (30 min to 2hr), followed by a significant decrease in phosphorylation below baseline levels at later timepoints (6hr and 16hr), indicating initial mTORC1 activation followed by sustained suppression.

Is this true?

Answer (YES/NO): YES